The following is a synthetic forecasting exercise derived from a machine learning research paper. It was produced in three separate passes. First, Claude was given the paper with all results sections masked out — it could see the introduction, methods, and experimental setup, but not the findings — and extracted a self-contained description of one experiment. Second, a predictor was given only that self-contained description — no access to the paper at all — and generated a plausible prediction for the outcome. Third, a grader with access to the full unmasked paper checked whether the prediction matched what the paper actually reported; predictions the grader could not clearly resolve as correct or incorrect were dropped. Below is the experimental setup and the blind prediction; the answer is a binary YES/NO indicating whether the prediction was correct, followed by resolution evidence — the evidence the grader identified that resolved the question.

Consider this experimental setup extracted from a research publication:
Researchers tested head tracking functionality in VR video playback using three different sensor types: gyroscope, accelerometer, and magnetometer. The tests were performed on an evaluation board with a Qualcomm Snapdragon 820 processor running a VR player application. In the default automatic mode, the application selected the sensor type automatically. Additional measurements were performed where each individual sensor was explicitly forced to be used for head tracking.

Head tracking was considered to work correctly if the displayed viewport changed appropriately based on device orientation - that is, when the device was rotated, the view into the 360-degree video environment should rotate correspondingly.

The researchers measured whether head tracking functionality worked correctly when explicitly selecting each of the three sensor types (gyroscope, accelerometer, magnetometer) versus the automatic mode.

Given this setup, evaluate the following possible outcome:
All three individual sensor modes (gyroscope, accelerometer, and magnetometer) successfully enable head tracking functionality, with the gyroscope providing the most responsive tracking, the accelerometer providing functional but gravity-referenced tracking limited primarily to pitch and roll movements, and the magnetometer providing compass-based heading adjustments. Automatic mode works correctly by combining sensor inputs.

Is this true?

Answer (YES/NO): NO